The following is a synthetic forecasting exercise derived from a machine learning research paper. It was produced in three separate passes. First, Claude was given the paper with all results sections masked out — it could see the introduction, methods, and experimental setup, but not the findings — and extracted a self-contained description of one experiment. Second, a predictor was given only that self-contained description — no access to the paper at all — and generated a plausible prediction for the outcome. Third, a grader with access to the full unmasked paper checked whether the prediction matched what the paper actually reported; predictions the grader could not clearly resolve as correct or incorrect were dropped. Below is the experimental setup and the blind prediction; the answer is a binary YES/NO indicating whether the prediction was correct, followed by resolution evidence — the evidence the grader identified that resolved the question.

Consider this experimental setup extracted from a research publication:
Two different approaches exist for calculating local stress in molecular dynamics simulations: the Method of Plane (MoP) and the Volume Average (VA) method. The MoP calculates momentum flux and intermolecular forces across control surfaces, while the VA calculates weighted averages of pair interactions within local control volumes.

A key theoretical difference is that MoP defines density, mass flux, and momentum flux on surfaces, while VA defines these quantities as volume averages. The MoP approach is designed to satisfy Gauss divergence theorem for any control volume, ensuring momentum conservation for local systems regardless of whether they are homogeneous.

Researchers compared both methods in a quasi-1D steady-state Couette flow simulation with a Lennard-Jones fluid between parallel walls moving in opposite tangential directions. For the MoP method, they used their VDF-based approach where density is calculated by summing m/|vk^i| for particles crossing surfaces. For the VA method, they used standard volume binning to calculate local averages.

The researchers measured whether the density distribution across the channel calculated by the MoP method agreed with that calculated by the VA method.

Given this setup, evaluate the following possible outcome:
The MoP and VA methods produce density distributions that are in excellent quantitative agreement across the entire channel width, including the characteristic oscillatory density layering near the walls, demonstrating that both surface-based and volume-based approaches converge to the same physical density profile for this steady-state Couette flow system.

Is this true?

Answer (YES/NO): YES